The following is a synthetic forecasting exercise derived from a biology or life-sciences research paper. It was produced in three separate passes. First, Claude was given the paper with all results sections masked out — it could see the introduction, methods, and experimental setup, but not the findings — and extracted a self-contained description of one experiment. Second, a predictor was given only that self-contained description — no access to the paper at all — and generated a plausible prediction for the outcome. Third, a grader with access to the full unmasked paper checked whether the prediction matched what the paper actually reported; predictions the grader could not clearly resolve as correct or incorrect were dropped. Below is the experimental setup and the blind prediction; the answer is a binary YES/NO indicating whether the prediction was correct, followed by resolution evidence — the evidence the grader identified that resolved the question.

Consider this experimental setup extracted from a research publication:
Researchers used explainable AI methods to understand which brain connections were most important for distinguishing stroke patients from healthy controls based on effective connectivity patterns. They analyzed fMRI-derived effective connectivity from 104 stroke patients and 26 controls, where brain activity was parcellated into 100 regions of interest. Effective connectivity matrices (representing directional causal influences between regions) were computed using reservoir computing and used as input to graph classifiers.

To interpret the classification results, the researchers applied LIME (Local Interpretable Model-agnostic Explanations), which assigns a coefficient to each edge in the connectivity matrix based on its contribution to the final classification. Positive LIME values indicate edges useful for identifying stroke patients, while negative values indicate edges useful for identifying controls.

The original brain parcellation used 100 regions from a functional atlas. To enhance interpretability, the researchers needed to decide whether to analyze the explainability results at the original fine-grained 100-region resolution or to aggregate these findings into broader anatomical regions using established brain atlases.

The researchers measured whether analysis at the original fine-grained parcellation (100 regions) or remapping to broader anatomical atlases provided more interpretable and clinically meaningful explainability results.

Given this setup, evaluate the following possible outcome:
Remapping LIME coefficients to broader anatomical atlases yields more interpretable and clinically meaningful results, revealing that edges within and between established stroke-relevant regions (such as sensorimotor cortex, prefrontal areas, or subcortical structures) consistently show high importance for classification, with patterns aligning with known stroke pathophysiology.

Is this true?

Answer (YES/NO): NO